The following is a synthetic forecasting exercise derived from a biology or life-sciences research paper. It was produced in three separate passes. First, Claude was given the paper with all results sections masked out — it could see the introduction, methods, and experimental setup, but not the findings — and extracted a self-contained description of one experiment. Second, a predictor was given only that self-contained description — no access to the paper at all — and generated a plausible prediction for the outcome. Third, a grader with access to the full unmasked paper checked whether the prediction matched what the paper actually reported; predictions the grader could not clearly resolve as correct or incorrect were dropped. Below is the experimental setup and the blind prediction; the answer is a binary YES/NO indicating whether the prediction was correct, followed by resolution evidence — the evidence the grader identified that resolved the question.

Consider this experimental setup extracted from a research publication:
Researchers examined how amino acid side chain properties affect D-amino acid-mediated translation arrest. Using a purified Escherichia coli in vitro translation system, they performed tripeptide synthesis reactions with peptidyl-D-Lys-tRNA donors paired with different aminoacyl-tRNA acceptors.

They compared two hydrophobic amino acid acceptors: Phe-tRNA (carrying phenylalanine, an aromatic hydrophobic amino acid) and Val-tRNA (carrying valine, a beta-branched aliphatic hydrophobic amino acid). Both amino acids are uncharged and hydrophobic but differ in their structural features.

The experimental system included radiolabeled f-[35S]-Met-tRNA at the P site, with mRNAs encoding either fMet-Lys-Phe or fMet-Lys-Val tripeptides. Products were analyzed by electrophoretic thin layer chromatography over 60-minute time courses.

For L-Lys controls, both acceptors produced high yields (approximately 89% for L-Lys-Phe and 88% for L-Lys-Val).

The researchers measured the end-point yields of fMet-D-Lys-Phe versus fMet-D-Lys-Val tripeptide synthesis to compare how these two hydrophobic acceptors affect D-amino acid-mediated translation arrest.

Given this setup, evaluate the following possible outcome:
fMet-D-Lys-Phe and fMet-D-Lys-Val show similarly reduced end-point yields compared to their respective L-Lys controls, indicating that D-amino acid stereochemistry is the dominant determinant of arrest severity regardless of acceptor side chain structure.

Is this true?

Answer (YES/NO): NO